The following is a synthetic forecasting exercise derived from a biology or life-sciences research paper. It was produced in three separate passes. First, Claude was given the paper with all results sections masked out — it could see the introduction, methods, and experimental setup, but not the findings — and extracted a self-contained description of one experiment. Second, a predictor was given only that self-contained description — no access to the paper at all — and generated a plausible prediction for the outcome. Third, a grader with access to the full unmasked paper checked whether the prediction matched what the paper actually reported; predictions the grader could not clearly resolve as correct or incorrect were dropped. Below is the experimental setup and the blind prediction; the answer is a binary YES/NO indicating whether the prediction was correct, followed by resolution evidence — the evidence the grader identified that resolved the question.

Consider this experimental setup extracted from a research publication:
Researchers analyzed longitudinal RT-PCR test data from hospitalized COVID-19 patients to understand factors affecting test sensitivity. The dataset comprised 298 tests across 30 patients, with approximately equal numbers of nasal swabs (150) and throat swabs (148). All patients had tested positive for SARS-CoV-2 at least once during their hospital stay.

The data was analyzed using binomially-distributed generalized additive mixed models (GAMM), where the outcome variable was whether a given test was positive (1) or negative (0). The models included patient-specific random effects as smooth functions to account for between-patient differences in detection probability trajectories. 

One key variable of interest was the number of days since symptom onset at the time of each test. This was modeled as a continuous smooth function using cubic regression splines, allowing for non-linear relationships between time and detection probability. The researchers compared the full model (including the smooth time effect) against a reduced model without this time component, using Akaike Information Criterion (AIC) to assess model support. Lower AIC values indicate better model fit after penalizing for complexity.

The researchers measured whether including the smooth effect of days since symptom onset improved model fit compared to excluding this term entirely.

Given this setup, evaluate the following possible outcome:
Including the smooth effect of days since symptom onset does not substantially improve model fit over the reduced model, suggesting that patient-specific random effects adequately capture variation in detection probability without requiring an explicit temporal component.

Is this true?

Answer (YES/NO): NO